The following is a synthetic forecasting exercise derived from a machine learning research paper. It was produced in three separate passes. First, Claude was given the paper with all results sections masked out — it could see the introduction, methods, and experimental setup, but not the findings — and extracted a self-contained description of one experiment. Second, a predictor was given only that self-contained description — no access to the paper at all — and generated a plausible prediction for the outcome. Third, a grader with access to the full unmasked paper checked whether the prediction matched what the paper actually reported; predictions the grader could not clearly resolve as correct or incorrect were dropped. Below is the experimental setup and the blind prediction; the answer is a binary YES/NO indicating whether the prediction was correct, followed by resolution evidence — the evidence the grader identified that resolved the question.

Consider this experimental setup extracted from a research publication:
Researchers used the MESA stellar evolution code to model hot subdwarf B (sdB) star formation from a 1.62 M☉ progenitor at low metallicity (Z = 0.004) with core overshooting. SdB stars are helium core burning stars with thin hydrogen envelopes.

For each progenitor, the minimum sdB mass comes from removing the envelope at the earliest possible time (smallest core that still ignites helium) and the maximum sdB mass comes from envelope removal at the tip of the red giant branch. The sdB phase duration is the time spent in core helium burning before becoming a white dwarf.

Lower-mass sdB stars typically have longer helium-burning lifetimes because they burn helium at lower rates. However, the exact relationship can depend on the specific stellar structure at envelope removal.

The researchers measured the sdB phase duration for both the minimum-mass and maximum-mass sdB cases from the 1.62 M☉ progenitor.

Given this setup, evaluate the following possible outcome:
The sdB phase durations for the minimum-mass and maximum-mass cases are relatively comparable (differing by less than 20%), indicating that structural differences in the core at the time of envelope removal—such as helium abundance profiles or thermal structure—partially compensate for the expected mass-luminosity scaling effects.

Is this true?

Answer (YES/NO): YES